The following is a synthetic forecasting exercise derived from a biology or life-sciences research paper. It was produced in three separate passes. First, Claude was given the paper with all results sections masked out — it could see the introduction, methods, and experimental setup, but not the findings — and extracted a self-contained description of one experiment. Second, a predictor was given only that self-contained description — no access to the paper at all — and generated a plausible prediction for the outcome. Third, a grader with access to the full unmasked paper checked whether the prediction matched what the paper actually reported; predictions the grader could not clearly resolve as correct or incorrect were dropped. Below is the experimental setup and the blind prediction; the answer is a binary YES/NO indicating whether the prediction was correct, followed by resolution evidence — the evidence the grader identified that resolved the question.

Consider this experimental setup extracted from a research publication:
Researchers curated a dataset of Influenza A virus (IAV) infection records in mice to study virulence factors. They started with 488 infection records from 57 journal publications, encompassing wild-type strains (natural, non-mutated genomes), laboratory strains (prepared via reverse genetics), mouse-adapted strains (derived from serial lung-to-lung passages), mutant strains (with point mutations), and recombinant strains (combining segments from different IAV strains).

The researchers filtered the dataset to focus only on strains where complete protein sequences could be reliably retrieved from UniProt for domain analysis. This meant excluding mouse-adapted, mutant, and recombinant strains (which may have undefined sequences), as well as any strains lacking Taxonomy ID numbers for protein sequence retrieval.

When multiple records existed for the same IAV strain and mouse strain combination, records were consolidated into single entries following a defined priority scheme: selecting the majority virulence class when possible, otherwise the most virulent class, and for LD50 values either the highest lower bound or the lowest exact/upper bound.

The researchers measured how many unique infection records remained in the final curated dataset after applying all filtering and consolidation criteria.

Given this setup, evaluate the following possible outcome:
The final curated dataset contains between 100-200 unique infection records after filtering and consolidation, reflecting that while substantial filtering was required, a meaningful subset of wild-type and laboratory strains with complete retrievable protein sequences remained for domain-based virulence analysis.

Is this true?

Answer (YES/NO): YES